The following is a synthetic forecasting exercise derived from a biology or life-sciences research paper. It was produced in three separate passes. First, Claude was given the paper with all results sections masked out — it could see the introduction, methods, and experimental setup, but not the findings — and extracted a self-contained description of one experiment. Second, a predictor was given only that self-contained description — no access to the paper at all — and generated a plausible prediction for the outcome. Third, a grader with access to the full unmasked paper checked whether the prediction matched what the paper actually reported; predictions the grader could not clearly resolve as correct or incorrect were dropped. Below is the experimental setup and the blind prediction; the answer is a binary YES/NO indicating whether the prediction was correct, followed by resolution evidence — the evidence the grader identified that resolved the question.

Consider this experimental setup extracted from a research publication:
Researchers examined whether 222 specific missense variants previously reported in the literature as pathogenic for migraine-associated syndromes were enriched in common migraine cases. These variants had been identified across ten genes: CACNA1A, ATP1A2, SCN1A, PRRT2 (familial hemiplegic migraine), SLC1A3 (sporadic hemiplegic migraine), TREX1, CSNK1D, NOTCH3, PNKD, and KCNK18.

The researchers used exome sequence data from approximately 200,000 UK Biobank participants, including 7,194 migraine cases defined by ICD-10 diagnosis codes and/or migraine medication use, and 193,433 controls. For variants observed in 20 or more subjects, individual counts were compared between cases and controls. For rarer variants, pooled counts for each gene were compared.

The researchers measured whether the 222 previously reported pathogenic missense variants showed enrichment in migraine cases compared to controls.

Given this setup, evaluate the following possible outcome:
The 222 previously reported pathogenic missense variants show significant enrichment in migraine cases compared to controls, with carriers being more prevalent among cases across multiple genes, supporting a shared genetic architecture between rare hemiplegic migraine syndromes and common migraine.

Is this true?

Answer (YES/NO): NO